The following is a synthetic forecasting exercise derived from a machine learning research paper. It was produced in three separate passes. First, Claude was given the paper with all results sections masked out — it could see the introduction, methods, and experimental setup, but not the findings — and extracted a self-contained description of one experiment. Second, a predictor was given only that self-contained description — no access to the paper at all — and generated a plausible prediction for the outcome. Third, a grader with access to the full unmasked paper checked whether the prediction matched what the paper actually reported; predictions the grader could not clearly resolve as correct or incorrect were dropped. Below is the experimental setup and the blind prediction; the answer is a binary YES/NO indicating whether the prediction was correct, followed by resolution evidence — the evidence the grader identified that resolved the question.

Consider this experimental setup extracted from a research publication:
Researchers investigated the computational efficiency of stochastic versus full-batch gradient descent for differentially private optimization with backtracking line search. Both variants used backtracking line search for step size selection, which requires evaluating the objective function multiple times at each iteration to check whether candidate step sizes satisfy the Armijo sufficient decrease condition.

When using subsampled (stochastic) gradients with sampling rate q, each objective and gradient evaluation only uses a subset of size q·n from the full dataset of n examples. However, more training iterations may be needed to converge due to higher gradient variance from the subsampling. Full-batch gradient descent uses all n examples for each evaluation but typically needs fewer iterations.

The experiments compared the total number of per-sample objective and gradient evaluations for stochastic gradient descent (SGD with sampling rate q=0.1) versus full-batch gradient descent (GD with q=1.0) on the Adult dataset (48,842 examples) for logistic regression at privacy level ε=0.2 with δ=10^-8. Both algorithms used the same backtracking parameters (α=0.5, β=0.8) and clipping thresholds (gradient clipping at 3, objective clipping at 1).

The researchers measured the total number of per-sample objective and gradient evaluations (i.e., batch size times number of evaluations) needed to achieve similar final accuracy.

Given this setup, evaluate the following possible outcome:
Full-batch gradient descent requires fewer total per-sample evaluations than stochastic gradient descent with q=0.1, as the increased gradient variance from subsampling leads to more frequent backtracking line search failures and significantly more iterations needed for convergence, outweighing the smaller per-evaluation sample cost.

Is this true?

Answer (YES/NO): NO